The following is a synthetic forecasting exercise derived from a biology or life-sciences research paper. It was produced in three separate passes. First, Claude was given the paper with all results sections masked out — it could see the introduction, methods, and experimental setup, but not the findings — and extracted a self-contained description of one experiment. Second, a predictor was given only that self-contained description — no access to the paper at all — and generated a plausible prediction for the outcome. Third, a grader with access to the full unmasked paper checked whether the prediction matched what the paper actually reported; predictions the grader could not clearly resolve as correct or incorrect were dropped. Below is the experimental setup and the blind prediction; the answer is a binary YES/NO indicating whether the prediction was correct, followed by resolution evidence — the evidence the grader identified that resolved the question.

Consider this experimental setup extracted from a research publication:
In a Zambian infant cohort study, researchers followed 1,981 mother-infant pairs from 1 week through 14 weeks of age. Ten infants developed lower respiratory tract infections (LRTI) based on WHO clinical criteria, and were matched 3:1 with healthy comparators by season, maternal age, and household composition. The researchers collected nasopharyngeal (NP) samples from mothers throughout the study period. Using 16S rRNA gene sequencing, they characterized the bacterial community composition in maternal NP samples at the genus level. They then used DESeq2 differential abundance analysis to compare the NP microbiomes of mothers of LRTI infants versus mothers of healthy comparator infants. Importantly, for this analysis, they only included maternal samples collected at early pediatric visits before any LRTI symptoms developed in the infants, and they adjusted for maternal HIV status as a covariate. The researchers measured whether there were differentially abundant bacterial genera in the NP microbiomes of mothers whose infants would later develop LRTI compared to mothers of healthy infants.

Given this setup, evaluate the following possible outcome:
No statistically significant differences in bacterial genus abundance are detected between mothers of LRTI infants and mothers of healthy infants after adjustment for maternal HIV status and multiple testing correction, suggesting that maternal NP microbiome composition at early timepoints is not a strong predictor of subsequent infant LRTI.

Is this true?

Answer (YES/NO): NO